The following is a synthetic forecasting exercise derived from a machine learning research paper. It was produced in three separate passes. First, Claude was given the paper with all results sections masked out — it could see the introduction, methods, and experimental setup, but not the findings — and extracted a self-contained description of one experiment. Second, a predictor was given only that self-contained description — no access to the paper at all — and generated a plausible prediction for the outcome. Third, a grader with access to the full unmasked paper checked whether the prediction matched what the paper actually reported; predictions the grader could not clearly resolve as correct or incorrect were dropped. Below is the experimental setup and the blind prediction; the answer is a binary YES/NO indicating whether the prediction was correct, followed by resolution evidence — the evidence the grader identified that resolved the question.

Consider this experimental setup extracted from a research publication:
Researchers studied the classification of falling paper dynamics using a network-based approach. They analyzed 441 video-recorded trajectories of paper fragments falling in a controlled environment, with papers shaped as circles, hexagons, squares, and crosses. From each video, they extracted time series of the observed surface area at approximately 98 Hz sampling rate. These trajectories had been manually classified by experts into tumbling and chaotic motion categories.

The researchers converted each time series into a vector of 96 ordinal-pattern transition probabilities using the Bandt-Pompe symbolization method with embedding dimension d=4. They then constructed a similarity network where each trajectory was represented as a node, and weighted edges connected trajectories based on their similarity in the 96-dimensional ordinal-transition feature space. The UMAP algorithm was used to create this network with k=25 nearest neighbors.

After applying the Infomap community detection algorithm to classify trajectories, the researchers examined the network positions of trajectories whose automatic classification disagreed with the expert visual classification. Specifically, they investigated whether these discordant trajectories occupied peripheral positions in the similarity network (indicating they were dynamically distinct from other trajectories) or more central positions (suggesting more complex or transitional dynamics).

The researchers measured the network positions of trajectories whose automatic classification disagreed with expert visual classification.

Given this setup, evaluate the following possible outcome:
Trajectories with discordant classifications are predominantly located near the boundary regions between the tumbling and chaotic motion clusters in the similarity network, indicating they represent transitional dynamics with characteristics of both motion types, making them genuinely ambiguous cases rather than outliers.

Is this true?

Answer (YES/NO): YES